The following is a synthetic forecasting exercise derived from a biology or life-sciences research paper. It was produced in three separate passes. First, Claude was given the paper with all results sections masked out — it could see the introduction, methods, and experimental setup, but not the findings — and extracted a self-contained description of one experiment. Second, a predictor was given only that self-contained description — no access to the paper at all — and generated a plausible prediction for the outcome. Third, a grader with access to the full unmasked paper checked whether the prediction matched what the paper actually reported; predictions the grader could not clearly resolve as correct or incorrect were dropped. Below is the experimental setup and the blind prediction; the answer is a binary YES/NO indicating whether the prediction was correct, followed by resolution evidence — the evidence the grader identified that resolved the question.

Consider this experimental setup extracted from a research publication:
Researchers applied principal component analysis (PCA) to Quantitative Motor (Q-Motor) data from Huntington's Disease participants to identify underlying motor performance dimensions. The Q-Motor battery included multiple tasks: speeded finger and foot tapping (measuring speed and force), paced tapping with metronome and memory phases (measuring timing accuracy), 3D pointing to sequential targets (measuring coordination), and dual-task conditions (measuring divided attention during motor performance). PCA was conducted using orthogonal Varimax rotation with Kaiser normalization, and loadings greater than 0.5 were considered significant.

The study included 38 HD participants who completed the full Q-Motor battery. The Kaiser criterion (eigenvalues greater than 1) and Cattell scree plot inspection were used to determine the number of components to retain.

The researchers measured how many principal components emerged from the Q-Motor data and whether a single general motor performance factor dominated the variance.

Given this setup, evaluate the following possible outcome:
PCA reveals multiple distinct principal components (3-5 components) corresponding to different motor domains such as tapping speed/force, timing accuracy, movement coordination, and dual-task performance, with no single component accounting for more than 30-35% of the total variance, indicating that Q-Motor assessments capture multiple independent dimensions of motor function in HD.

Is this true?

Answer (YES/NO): NO